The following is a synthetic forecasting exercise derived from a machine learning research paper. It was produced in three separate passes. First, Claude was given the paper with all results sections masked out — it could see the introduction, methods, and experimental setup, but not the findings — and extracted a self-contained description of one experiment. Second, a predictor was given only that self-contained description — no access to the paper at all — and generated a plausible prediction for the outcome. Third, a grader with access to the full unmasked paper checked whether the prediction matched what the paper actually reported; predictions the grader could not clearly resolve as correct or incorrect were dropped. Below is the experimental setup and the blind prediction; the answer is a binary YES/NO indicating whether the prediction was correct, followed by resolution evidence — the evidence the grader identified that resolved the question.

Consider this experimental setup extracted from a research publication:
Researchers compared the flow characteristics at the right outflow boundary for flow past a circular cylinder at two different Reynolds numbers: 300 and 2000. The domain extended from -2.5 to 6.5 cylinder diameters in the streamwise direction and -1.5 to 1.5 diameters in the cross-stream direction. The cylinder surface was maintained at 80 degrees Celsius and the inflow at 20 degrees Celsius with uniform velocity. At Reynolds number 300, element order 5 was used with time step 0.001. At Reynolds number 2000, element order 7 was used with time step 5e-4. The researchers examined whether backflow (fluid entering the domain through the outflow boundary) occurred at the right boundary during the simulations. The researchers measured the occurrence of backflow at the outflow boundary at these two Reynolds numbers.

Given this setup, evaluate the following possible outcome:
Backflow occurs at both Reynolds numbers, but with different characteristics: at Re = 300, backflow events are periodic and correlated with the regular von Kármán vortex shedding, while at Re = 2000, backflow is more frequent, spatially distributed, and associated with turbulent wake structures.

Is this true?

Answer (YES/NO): NO